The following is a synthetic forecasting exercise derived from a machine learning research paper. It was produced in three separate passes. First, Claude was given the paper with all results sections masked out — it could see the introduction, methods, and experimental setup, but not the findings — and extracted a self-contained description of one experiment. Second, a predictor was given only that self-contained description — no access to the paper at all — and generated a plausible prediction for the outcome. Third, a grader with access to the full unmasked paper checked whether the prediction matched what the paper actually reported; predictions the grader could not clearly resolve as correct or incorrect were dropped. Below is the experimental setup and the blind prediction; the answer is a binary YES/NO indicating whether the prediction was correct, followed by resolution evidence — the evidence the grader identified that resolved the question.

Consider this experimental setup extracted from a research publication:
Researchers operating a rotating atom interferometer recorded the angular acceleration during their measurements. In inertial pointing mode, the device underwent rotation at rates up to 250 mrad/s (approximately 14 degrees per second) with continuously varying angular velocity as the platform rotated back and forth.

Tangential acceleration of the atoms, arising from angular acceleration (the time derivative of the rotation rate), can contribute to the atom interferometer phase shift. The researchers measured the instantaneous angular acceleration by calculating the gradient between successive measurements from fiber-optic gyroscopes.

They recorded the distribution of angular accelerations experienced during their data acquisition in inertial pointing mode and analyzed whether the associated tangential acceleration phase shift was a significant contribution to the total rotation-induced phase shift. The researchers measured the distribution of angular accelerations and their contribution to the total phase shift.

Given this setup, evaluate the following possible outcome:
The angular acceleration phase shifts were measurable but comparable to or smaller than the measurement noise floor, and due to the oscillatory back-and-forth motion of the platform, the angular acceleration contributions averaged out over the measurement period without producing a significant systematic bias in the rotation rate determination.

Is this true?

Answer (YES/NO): NO